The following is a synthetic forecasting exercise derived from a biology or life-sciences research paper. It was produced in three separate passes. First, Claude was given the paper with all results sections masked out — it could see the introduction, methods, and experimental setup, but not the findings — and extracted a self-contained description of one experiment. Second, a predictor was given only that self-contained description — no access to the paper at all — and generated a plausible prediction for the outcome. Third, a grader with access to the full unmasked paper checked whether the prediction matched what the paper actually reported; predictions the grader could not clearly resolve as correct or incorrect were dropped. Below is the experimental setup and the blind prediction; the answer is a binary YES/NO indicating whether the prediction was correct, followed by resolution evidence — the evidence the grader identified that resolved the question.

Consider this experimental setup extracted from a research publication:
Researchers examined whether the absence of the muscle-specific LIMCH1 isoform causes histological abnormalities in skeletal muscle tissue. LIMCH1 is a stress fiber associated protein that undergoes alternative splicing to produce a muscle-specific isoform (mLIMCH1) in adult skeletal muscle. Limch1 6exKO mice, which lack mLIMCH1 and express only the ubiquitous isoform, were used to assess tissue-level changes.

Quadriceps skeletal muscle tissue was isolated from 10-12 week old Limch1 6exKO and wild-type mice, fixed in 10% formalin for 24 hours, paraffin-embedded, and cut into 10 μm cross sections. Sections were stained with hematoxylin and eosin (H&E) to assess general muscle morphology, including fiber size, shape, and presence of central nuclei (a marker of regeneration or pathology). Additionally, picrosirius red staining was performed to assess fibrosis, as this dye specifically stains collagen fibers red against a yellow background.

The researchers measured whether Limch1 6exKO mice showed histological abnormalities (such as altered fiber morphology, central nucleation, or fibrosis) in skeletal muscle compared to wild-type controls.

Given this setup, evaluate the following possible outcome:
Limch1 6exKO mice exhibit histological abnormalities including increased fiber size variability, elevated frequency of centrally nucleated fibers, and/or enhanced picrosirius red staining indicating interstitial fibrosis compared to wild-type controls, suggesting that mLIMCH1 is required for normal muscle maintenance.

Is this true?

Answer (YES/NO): NO